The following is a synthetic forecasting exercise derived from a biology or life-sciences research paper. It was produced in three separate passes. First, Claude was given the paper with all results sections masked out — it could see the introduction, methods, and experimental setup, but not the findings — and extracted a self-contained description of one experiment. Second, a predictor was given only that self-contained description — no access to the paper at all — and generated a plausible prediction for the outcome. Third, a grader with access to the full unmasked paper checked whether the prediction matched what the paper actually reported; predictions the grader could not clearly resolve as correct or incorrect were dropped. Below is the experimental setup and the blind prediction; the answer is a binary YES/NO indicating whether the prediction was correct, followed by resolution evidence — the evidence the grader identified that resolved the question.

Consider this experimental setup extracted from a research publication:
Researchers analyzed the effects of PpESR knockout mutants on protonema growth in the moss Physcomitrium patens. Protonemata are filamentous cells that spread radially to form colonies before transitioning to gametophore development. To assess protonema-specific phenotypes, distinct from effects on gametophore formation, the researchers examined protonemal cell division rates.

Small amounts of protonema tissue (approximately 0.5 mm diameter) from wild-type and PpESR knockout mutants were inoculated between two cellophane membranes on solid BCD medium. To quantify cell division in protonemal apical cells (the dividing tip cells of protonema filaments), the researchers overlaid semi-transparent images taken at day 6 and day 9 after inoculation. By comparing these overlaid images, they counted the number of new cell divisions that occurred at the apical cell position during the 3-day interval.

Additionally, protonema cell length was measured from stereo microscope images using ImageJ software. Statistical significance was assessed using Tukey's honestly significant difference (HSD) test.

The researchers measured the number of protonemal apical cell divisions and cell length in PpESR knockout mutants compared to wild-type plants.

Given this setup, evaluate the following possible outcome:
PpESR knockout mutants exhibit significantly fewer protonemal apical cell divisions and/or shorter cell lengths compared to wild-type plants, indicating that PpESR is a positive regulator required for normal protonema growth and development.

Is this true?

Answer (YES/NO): YES